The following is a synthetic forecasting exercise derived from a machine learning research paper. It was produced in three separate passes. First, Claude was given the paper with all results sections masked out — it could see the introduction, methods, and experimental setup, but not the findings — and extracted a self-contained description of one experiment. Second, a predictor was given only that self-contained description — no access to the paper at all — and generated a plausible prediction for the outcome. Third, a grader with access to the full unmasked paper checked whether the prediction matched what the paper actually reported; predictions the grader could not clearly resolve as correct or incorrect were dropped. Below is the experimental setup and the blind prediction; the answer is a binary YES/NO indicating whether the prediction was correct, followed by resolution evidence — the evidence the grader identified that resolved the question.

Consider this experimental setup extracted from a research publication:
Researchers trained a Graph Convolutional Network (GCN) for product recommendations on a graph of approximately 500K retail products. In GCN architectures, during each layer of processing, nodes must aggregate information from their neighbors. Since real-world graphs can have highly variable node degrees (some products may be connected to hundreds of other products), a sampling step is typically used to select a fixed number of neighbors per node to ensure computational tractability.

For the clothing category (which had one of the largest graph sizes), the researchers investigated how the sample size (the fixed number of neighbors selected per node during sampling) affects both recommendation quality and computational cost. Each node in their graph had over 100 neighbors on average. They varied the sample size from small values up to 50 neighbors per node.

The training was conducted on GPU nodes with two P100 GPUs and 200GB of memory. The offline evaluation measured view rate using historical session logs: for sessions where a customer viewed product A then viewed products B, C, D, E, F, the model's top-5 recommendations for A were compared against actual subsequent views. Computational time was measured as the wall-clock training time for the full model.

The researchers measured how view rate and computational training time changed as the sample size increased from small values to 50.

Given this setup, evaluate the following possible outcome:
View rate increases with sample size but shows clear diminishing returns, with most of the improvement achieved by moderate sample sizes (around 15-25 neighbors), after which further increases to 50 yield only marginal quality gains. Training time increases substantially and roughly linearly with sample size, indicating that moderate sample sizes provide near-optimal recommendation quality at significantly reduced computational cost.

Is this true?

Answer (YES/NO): NO